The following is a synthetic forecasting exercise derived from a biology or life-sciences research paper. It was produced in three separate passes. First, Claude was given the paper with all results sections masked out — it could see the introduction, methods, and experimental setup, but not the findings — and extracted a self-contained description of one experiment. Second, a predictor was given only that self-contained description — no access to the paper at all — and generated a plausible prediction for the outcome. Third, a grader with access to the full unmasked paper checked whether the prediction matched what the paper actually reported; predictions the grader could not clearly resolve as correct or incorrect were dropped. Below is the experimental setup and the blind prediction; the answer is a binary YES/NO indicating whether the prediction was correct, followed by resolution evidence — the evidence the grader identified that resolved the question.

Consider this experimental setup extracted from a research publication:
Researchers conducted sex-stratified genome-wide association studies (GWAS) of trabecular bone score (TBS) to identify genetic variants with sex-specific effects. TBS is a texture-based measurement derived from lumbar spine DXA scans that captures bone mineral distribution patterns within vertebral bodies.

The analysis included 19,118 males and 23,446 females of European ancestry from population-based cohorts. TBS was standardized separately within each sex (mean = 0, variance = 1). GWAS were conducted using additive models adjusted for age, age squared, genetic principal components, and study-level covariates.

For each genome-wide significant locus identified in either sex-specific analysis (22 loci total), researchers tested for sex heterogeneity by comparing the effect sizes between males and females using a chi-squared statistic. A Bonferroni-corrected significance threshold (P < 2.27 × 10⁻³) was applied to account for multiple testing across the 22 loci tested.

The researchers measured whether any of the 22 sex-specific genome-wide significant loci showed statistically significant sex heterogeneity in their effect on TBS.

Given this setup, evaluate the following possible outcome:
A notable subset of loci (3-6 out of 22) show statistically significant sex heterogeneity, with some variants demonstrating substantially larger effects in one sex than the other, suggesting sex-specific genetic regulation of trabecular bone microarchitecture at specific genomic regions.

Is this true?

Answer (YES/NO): NO